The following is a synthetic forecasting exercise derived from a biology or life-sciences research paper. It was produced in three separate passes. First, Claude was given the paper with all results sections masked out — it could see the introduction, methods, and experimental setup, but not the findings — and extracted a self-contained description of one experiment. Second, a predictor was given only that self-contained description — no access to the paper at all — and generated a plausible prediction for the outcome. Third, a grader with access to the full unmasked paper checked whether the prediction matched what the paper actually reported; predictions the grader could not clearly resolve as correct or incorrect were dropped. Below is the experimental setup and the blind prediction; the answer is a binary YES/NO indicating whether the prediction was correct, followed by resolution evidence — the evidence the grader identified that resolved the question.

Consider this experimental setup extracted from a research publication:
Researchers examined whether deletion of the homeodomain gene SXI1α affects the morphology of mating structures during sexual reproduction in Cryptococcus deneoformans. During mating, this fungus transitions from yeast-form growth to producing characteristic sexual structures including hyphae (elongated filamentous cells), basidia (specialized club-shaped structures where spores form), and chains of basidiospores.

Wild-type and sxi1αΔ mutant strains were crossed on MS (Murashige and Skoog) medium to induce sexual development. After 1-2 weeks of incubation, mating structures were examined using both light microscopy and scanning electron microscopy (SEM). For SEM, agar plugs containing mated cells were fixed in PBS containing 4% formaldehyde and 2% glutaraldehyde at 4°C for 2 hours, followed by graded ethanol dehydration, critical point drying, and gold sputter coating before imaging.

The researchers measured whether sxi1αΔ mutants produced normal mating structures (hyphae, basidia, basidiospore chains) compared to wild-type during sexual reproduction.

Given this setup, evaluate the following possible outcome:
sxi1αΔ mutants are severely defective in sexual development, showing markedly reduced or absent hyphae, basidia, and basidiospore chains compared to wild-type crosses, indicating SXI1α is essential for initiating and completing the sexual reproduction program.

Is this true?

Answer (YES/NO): NO